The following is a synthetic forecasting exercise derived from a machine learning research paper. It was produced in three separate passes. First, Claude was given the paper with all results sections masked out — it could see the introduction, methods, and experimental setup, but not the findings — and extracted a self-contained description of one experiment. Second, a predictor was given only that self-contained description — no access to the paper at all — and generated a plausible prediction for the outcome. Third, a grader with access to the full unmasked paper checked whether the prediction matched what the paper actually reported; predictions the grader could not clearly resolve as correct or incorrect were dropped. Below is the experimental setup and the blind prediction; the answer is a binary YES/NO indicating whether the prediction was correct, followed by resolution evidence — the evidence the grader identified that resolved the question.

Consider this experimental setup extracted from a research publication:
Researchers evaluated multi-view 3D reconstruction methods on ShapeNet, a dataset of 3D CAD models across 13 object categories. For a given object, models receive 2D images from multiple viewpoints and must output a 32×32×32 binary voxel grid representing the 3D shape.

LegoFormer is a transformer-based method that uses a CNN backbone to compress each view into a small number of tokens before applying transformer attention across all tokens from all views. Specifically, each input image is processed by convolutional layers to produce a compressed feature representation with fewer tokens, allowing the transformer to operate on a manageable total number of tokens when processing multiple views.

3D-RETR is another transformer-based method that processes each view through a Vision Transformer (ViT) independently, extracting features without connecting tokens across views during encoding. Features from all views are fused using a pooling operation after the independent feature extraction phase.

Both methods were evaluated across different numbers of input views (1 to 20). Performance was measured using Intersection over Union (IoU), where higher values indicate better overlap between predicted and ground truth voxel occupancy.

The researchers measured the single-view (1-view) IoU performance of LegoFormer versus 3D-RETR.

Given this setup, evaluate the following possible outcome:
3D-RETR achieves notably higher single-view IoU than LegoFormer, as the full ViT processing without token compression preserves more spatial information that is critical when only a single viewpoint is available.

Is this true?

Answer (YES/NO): YES